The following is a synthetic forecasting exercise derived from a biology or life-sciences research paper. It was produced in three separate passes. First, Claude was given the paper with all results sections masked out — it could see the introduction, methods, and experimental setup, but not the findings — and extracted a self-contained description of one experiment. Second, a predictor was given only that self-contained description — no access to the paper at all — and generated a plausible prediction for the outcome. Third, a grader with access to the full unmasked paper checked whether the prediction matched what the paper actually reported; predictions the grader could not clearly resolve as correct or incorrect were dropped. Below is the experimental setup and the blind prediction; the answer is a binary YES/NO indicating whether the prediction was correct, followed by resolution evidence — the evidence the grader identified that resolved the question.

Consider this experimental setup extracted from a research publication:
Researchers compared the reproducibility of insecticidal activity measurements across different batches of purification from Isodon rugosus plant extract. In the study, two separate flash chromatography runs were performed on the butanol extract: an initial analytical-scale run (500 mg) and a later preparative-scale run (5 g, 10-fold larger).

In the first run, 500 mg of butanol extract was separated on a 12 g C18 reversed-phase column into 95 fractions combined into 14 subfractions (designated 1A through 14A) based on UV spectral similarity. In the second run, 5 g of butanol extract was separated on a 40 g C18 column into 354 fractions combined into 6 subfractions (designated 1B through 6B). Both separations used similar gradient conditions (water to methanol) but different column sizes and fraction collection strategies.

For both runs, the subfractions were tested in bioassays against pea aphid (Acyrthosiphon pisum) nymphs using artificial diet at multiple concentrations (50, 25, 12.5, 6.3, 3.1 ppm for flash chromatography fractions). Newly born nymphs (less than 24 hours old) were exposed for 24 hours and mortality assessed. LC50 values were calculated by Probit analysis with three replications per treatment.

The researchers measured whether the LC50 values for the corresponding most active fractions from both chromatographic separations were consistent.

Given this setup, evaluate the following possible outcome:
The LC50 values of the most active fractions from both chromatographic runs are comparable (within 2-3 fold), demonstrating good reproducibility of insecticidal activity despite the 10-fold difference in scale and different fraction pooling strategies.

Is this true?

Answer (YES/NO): YES